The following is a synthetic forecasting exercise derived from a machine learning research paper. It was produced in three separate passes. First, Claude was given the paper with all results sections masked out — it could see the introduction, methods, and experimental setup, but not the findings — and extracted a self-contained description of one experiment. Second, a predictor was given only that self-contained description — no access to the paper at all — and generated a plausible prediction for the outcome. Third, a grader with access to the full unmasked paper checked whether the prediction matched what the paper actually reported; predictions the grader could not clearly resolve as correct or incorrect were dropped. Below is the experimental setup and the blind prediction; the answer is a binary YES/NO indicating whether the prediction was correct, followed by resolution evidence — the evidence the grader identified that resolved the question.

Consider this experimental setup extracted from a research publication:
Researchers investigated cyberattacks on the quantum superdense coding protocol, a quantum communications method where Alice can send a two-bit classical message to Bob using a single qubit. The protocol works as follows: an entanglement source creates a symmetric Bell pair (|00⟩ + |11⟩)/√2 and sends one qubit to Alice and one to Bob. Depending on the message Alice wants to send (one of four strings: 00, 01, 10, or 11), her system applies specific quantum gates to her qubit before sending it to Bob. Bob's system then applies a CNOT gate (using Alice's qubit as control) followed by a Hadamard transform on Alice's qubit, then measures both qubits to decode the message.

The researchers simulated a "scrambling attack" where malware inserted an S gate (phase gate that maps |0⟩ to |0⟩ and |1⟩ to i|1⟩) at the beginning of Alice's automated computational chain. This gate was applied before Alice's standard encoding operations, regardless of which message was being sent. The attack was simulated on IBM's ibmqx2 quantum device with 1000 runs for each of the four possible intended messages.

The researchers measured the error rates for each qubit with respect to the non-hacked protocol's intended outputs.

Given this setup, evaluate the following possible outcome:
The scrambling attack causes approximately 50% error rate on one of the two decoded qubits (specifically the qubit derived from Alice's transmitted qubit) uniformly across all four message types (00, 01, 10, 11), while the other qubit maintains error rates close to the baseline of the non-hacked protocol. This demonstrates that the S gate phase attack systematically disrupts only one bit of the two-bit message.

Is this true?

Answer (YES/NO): YES